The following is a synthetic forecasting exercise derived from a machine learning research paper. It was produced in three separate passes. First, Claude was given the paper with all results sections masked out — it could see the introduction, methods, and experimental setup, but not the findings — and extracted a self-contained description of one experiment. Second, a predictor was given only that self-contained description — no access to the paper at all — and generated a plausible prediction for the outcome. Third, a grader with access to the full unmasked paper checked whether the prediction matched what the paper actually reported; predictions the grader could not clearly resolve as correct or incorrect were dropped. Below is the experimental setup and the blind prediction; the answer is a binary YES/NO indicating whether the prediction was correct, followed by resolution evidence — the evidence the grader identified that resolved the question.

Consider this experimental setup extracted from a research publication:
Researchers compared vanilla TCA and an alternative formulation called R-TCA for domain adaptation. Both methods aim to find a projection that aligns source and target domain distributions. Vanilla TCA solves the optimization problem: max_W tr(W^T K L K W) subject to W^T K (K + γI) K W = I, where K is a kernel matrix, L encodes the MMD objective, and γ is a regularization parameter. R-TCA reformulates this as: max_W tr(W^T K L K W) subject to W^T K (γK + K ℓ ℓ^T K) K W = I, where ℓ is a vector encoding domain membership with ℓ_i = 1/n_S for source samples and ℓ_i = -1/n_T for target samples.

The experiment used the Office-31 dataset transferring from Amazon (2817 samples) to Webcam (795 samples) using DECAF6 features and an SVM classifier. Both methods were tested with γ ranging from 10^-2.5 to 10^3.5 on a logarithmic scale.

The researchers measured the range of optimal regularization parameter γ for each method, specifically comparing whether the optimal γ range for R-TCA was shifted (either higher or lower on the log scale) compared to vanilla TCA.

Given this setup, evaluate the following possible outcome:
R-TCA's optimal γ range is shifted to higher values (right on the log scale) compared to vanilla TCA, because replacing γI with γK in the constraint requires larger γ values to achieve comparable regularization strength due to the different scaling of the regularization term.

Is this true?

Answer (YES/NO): NO